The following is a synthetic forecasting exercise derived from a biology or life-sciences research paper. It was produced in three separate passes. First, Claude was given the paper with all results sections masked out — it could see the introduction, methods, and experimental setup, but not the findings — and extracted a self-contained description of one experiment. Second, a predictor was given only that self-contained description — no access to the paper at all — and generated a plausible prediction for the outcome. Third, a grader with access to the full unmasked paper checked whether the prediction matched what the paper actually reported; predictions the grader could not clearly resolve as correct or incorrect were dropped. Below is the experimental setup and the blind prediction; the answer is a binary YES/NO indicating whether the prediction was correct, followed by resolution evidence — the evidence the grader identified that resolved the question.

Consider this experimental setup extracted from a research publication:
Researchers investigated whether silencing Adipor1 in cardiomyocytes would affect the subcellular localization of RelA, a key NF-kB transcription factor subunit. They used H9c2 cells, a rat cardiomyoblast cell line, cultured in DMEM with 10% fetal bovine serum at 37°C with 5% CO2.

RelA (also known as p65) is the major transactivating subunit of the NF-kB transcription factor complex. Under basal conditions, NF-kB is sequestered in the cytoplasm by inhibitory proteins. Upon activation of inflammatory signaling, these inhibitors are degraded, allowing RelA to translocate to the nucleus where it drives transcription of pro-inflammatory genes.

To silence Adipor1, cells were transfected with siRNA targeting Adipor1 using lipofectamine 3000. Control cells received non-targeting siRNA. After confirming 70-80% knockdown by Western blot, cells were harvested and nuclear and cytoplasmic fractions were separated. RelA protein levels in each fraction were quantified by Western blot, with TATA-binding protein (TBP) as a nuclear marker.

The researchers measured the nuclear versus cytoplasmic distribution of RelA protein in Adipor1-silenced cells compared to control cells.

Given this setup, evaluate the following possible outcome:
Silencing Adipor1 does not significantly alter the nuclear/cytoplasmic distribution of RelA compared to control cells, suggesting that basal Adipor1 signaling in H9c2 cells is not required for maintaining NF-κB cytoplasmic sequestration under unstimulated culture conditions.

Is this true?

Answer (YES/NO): NO